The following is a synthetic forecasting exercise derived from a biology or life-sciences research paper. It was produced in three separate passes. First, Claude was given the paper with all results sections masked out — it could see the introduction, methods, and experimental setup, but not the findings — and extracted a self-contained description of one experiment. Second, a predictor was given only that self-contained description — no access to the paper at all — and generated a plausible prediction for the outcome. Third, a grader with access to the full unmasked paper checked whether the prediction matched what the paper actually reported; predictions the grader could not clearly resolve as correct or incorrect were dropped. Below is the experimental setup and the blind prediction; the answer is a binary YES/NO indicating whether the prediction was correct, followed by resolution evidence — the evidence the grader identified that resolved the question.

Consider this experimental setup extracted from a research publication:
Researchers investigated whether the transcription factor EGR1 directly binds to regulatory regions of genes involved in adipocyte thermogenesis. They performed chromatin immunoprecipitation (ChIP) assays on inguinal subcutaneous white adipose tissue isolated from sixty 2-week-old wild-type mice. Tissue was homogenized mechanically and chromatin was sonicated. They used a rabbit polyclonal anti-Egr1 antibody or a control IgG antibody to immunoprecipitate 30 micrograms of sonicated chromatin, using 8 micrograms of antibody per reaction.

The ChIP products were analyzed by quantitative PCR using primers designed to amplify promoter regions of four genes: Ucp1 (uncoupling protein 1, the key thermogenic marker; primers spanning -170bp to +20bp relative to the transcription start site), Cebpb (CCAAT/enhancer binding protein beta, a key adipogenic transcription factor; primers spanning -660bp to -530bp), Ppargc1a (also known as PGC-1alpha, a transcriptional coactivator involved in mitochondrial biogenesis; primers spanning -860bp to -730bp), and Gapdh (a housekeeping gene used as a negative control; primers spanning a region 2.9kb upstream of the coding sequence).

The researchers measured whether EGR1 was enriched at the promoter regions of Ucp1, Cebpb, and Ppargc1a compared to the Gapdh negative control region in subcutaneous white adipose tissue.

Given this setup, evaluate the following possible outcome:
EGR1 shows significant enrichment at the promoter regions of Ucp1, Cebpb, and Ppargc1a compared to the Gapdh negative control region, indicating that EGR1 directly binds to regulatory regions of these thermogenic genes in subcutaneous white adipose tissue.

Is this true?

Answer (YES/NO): NO